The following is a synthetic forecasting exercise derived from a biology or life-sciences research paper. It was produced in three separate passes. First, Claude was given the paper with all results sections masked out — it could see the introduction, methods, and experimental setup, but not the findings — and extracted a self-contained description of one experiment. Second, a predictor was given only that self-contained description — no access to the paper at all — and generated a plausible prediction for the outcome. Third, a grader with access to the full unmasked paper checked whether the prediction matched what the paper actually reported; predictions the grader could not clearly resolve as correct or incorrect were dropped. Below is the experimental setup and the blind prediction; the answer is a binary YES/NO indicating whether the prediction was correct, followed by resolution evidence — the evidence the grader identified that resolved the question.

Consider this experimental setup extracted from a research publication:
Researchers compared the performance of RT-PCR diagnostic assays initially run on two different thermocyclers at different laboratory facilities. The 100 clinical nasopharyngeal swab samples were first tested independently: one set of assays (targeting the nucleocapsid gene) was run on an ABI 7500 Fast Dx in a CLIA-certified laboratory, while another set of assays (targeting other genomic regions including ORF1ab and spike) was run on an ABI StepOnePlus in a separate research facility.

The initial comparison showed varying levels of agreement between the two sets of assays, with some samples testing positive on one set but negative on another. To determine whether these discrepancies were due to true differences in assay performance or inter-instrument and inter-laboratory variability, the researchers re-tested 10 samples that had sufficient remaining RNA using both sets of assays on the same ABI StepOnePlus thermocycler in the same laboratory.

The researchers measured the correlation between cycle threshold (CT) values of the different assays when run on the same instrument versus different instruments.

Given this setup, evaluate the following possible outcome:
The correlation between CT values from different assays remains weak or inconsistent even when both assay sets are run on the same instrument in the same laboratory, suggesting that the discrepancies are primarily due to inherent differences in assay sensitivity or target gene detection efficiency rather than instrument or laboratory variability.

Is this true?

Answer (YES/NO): NO